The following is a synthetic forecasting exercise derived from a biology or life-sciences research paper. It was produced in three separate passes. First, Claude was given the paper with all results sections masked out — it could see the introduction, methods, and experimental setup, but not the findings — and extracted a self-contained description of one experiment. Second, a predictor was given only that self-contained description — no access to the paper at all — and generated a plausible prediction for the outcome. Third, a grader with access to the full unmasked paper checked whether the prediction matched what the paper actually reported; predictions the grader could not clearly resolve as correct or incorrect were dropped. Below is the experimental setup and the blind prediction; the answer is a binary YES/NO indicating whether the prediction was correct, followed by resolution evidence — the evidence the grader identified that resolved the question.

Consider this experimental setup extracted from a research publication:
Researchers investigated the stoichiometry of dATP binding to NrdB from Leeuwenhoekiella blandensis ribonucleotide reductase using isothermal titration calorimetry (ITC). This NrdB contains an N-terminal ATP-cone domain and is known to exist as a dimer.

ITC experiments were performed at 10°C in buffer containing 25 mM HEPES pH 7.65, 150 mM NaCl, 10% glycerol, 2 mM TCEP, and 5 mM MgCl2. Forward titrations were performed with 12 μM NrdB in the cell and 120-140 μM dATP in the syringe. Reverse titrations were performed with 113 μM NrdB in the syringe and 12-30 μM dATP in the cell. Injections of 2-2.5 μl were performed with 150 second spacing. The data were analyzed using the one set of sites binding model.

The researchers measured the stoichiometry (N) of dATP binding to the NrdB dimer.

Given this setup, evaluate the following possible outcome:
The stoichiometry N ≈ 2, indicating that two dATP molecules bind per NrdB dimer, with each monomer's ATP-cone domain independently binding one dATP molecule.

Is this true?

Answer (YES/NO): NO